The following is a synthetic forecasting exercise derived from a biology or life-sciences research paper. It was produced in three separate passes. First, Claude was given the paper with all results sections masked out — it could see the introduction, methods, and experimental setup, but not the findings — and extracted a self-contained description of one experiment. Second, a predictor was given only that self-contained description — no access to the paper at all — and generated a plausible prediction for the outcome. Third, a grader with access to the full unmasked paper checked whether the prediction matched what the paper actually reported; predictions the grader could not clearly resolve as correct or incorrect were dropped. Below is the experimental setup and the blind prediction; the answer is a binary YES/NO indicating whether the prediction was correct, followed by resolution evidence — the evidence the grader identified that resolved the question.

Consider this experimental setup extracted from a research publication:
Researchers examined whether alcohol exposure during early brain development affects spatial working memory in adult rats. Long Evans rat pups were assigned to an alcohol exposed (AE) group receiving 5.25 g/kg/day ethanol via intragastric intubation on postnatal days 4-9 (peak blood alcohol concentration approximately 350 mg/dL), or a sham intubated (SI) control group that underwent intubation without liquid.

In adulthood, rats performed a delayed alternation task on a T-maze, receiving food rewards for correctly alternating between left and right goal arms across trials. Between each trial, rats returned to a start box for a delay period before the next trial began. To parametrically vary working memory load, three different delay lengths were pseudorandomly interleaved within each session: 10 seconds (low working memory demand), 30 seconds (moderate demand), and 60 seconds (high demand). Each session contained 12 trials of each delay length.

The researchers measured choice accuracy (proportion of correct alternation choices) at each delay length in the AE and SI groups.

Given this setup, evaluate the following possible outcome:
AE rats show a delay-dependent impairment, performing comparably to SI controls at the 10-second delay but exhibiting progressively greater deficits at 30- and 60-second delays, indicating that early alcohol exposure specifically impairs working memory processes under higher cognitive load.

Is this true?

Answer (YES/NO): NO